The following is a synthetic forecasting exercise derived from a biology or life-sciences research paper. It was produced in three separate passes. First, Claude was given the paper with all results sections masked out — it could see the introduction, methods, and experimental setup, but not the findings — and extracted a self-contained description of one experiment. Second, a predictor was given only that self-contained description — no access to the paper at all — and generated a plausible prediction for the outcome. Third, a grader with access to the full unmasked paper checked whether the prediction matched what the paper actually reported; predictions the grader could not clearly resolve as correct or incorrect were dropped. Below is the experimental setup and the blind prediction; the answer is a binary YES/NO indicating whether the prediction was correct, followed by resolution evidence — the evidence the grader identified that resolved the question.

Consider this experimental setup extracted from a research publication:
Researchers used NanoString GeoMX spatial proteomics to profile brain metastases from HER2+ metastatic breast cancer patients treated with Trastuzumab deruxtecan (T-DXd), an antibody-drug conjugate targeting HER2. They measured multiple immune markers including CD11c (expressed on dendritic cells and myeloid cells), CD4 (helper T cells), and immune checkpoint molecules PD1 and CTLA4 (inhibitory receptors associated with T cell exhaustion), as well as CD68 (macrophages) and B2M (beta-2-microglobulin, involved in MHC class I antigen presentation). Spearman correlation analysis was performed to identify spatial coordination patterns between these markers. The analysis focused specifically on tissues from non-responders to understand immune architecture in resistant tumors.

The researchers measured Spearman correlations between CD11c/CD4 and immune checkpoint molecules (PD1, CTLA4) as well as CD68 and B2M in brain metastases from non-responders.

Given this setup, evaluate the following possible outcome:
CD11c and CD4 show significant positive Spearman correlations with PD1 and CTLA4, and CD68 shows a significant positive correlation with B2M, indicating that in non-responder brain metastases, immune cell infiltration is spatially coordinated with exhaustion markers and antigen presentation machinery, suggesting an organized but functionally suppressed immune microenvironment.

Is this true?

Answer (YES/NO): NO